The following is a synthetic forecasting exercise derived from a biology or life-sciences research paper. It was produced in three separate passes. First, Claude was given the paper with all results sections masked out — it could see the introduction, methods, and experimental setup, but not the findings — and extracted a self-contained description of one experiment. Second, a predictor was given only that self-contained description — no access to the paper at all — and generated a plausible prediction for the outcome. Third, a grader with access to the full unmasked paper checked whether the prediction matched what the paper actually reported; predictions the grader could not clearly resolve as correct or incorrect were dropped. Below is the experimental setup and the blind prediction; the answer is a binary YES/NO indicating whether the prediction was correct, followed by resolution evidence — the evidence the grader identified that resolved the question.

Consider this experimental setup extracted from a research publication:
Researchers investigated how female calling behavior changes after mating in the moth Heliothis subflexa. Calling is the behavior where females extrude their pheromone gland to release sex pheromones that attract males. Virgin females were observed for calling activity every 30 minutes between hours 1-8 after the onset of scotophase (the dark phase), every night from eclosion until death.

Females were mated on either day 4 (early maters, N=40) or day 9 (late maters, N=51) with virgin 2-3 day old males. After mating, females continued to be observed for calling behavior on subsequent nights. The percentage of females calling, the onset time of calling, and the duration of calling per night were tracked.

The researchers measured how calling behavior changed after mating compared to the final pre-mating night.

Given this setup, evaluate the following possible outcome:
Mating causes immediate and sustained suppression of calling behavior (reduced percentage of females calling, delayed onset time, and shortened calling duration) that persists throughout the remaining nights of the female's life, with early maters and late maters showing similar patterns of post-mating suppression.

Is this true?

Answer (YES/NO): NO